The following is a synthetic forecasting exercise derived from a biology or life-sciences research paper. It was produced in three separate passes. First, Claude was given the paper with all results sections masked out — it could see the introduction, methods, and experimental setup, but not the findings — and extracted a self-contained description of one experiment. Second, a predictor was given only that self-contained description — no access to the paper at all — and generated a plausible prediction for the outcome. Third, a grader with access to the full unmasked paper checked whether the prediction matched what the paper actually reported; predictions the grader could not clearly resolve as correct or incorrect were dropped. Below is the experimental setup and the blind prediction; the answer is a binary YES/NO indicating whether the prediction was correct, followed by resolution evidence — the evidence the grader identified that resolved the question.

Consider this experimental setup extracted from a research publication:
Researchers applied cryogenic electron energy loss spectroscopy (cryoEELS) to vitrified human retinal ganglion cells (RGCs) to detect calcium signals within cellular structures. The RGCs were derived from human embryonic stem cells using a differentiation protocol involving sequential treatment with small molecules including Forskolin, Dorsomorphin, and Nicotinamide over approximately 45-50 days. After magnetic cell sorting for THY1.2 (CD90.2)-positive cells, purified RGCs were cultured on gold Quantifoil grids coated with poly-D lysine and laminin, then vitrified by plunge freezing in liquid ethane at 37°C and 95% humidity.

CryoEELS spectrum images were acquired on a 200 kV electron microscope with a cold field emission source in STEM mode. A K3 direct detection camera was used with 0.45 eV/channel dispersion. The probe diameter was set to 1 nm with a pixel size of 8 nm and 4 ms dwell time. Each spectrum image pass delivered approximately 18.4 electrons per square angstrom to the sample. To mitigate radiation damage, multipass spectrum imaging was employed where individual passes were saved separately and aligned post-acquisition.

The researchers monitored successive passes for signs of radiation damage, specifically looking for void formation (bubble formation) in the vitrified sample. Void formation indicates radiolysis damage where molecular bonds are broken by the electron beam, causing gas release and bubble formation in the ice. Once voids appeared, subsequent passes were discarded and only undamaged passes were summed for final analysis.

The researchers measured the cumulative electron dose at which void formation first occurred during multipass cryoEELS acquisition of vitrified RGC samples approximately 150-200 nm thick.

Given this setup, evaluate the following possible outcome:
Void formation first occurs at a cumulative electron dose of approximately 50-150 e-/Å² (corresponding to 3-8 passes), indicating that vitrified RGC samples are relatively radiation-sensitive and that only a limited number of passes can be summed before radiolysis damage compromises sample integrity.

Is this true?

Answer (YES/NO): NO